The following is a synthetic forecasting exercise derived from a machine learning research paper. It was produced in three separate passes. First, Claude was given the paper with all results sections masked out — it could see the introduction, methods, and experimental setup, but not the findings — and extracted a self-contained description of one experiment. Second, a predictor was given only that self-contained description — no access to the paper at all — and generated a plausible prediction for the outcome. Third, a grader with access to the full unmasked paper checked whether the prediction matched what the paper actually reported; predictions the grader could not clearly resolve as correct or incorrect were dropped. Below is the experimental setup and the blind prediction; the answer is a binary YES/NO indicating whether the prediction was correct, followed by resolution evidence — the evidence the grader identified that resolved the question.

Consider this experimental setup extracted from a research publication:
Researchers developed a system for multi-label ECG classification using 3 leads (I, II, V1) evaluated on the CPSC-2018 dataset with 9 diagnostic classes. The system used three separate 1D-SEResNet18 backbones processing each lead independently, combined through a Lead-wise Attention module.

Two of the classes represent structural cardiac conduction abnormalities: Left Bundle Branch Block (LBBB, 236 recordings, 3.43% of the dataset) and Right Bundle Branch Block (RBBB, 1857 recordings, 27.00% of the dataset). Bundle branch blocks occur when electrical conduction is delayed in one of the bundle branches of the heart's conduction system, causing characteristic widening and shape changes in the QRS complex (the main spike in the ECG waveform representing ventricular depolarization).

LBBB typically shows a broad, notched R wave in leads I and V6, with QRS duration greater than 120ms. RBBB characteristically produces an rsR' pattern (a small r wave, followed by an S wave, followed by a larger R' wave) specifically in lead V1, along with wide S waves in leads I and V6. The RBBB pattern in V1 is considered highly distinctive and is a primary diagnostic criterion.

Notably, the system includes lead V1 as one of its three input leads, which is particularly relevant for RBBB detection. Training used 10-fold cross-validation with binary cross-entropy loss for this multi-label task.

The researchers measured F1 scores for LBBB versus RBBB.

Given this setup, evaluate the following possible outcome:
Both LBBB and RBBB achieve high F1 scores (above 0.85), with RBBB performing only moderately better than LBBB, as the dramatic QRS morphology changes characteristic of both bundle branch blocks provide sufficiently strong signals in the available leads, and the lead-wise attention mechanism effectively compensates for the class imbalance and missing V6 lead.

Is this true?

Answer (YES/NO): YES